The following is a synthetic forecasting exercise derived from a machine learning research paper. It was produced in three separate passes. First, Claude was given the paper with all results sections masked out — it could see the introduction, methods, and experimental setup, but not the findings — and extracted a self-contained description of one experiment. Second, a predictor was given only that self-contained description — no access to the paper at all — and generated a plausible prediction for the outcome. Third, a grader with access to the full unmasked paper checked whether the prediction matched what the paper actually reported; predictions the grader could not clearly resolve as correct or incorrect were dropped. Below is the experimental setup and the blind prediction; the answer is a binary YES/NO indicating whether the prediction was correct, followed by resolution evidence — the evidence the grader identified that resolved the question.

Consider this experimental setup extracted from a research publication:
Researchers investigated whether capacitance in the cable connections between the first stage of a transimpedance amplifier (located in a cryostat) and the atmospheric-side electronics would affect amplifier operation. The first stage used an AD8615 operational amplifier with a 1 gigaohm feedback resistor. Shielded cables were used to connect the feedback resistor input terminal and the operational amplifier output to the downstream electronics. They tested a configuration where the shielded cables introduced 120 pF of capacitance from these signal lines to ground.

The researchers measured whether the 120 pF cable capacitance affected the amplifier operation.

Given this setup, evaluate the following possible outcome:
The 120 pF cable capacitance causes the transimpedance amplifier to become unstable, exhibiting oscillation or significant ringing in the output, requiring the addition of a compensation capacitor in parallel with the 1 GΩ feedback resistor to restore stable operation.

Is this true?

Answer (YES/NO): NO